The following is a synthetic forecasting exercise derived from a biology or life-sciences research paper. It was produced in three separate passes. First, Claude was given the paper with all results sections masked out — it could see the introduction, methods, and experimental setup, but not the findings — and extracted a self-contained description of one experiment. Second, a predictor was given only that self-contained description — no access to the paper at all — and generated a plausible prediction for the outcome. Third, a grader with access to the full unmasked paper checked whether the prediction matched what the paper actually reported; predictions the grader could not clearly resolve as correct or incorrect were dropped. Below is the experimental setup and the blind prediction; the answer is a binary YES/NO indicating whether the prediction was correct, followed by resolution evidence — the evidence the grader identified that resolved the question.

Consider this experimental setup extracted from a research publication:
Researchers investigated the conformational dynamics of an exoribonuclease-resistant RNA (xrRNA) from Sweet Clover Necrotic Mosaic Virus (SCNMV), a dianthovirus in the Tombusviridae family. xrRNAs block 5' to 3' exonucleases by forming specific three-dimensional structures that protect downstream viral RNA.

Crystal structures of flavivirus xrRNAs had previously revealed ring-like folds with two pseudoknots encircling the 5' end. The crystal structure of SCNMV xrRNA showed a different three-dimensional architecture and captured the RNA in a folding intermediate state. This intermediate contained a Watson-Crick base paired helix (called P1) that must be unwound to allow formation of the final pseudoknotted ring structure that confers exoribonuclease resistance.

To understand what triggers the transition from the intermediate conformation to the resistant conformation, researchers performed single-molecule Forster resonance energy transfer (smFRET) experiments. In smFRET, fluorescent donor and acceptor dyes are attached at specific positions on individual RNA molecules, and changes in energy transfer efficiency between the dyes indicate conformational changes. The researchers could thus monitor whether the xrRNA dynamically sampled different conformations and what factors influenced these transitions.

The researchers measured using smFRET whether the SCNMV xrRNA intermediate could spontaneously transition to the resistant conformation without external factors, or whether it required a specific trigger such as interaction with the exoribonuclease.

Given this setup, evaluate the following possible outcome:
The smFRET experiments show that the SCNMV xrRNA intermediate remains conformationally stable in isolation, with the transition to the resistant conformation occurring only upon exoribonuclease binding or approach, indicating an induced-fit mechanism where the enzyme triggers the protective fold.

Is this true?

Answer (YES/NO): YES